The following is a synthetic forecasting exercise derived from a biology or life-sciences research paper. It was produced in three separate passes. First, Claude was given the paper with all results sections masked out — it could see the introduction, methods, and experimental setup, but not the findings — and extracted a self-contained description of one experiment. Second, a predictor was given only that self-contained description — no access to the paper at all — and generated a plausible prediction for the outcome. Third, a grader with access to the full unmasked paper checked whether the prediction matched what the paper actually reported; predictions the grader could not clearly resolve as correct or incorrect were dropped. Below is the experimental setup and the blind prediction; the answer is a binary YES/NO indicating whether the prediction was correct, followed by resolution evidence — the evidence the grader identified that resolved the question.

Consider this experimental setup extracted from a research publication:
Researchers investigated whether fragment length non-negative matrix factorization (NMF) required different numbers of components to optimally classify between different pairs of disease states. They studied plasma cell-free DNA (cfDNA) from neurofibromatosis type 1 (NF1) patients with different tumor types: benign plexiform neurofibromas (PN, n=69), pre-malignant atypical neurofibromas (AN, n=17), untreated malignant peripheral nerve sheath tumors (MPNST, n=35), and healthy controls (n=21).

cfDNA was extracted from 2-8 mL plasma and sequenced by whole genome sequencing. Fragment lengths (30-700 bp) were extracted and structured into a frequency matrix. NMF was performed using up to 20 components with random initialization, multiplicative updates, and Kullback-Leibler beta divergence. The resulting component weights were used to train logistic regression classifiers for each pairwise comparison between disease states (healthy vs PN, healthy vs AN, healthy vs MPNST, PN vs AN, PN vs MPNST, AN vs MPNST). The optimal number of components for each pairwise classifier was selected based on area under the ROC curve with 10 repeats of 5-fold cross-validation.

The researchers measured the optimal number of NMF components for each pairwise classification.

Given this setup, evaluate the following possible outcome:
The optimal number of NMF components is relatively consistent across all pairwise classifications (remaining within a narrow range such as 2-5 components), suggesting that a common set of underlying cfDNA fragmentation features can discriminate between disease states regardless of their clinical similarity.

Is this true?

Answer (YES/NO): NO